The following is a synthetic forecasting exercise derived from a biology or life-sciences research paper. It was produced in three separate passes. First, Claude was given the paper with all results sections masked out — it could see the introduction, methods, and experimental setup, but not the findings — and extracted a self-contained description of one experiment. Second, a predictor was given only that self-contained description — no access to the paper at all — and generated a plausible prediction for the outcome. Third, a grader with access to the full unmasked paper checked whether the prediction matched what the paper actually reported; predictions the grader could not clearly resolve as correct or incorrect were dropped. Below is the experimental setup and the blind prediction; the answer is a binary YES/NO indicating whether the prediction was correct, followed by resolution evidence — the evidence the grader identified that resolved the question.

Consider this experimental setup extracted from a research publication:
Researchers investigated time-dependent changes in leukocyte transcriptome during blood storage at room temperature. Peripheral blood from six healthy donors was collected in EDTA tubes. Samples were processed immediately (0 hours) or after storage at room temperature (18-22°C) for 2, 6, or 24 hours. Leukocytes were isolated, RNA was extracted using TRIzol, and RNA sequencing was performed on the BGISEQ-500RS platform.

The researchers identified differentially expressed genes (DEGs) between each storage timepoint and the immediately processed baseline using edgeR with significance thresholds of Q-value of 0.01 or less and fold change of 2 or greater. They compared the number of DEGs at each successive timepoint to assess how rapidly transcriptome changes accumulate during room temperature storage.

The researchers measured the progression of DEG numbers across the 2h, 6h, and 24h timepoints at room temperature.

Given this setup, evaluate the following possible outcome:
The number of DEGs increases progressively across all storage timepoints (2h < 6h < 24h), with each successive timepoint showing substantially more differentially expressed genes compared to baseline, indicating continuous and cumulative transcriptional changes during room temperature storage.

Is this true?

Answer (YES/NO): YES